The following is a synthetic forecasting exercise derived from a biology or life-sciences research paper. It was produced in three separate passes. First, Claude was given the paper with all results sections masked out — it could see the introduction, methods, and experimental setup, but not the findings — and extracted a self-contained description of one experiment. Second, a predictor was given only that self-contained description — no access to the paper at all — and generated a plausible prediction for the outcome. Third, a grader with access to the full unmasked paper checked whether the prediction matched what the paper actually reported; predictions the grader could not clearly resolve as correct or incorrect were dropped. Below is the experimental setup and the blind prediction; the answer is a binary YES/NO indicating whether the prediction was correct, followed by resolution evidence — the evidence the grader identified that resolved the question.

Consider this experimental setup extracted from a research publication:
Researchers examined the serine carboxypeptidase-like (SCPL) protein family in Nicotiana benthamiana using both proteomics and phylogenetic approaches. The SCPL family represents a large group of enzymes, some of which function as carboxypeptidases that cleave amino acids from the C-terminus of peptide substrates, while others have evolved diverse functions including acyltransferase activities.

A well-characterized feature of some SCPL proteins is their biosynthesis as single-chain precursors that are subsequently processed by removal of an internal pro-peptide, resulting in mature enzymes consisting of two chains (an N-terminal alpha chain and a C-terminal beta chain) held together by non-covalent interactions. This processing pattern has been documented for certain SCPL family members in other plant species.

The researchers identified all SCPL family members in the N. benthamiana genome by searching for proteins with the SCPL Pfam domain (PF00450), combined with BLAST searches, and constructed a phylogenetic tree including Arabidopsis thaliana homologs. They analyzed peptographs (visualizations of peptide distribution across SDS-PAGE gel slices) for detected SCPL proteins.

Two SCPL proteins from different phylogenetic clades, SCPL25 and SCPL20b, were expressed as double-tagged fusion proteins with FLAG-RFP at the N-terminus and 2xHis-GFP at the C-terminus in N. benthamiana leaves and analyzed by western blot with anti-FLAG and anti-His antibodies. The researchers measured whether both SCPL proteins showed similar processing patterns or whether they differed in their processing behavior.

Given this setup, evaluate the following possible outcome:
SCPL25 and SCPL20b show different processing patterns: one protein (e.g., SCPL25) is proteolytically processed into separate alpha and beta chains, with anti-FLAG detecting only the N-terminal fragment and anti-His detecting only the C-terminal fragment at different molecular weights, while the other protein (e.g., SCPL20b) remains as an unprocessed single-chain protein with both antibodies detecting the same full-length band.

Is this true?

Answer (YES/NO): NO